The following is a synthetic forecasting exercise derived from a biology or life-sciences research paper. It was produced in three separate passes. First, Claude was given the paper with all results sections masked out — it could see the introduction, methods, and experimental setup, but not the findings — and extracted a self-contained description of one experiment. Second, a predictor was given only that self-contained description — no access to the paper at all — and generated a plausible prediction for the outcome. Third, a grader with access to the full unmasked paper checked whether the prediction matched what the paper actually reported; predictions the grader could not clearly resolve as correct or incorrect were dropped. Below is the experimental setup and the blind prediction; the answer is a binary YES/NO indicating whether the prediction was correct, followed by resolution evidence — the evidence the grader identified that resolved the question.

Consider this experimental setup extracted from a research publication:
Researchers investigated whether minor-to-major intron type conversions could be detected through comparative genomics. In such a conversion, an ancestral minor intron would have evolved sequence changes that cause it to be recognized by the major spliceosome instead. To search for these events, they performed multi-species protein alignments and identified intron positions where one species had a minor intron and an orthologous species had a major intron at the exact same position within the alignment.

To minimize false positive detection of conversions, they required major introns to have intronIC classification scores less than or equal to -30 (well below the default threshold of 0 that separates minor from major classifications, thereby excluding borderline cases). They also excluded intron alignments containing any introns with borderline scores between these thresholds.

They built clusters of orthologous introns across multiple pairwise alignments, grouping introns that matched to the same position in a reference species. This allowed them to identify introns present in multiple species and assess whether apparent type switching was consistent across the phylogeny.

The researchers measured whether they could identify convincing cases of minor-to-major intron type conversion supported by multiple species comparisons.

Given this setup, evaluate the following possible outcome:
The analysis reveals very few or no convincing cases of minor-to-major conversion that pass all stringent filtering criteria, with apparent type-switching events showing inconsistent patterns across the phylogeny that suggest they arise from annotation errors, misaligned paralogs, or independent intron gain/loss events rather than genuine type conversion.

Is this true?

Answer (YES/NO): NO